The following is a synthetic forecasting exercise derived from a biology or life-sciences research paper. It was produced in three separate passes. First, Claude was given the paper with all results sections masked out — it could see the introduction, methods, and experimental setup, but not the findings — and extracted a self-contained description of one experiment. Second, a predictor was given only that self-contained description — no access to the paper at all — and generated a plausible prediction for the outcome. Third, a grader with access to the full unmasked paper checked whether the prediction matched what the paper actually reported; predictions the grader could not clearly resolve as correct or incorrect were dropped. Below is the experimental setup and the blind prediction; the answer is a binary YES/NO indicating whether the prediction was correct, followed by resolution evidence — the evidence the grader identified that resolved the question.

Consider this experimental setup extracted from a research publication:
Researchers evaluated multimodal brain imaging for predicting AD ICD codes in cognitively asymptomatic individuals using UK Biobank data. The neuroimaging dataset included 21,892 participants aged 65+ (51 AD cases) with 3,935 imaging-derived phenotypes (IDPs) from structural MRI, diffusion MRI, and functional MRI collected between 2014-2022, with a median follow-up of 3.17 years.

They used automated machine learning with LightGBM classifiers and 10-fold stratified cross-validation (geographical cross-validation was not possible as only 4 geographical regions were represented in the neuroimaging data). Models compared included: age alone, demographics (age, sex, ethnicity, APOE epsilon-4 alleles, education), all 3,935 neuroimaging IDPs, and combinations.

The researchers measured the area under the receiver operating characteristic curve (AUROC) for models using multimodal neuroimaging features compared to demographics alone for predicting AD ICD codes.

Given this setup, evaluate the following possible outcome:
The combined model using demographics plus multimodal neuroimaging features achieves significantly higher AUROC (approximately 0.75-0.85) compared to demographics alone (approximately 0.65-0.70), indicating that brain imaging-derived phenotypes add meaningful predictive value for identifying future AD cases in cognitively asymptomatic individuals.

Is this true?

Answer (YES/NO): NO